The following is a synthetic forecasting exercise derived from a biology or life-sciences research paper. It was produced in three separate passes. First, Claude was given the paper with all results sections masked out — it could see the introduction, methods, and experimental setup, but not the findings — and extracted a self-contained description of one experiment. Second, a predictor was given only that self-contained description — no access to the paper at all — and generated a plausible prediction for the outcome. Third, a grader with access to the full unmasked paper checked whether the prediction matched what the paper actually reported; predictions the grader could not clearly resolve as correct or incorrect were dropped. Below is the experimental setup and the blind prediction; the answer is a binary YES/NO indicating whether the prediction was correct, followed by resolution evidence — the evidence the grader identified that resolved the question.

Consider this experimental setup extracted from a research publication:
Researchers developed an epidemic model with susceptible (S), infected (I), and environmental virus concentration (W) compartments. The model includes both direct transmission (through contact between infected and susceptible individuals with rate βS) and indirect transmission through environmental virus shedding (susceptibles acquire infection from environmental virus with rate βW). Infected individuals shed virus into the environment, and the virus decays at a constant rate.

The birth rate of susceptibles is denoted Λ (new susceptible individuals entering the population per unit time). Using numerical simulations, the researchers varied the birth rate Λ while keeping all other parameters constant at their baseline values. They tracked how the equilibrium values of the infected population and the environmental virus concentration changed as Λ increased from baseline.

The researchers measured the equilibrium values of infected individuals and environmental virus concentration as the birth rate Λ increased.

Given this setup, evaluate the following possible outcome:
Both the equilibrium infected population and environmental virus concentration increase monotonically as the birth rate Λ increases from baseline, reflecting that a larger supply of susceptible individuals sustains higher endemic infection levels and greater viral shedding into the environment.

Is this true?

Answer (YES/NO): YES